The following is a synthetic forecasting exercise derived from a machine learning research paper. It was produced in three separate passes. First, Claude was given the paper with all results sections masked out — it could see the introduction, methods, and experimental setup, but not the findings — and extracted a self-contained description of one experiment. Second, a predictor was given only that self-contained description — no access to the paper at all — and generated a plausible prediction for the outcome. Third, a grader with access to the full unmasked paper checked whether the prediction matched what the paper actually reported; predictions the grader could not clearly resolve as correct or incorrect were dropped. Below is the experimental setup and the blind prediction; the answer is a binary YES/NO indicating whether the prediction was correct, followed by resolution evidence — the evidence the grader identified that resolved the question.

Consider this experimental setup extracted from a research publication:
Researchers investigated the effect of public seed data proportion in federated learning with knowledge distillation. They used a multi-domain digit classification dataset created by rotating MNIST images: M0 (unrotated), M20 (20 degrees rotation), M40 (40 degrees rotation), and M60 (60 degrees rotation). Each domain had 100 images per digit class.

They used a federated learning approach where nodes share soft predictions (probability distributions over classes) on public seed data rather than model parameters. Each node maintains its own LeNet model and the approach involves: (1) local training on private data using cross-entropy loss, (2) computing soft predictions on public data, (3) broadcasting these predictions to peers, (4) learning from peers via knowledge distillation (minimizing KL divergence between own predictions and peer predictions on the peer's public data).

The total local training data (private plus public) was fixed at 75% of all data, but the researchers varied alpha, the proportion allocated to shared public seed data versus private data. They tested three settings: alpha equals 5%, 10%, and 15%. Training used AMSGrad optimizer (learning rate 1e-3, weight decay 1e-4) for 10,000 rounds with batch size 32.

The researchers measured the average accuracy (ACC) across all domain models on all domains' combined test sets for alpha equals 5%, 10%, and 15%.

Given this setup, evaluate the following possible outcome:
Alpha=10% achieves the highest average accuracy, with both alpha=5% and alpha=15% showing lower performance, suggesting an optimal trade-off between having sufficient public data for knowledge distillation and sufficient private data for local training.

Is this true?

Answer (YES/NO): NO